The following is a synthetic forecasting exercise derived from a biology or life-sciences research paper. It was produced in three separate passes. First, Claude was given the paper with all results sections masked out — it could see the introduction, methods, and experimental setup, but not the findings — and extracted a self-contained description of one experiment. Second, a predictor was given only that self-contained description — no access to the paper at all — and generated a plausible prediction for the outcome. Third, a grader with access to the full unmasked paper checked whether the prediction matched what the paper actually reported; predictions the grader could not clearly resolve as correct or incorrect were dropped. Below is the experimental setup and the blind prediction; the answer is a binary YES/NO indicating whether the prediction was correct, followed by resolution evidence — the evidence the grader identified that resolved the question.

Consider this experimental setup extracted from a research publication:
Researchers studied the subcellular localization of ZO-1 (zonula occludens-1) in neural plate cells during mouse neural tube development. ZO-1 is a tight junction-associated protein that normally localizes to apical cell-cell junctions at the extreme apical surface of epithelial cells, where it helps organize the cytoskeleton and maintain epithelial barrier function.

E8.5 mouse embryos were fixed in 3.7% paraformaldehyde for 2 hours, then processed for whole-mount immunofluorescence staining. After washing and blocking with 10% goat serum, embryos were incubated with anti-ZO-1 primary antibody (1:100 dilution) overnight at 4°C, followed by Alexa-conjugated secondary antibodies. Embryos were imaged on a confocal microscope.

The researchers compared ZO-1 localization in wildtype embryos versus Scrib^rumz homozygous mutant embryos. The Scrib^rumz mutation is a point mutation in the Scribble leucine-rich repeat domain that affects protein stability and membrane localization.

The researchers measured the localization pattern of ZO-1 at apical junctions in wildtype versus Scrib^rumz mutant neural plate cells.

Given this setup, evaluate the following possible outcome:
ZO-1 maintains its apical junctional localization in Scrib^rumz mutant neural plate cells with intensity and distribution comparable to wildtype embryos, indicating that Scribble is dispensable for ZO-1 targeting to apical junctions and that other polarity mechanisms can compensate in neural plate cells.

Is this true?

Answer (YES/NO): NO